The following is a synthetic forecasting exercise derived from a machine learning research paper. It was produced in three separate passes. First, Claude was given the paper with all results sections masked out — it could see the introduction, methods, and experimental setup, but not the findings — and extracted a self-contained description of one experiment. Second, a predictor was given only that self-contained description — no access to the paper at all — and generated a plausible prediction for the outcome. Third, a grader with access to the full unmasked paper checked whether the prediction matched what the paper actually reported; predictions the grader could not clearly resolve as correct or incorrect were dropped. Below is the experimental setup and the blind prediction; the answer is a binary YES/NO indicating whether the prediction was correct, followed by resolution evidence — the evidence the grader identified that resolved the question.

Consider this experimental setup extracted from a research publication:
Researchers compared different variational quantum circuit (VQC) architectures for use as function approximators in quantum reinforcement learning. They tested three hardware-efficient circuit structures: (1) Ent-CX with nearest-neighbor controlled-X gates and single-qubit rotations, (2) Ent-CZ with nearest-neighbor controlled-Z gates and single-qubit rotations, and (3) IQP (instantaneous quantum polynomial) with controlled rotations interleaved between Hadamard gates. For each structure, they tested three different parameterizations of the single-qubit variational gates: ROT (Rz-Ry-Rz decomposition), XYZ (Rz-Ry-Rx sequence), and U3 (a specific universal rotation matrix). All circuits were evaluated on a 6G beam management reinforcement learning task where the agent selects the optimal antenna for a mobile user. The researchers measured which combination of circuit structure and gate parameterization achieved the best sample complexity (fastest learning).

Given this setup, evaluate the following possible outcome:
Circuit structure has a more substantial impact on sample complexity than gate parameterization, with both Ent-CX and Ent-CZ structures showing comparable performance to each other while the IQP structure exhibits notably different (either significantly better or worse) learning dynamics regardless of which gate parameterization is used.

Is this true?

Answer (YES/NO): NO